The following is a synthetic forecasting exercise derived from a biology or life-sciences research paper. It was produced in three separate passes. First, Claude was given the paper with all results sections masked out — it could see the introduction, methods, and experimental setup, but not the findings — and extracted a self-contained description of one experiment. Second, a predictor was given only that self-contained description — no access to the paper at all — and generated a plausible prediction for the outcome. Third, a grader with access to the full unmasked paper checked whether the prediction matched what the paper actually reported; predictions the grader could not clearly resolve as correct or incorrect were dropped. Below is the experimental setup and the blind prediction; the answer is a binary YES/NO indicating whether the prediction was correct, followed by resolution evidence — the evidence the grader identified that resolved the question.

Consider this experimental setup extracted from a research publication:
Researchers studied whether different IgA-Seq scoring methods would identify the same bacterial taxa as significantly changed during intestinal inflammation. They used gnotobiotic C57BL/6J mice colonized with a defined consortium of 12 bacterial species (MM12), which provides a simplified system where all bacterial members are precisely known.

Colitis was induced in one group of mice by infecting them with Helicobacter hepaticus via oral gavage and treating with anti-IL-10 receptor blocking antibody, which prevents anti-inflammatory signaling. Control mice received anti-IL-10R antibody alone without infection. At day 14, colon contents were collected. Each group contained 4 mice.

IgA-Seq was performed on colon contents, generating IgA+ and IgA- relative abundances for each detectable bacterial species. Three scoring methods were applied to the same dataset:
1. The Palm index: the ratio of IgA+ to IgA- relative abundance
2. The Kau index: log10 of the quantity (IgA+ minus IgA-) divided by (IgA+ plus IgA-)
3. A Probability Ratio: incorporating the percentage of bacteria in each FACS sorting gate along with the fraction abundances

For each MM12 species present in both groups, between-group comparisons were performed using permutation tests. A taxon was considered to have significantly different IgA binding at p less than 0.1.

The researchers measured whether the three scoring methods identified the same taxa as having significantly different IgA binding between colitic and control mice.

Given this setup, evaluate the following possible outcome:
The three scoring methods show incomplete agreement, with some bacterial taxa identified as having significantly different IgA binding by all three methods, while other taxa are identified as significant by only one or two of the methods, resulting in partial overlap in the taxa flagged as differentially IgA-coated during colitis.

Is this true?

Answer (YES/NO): YES